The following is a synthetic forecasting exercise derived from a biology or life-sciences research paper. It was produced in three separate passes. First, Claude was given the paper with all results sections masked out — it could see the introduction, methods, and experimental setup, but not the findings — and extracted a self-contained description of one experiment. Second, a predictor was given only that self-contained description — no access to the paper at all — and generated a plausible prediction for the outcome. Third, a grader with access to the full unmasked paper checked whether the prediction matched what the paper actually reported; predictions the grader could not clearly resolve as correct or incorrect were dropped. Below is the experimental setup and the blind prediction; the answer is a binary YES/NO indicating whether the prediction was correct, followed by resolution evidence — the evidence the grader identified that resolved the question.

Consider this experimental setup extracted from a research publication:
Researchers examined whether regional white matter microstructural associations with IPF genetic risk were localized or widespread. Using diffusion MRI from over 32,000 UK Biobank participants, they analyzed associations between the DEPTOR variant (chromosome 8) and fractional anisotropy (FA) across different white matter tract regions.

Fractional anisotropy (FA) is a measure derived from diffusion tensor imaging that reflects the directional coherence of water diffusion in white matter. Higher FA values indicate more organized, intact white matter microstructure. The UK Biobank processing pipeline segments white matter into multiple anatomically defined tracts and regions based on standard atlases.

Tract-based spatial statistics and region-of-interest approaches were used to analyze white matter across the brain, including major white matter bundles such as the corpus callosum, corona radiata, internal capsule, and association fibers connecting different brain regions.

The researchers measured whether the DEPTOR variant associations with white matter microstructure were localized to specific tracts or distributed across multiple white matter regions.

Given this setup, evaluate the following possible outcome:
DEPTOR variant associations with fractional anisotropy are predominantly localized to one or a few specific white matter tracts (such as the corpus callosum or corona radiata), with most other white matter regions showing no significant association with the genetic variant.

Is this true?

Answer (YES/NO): NO